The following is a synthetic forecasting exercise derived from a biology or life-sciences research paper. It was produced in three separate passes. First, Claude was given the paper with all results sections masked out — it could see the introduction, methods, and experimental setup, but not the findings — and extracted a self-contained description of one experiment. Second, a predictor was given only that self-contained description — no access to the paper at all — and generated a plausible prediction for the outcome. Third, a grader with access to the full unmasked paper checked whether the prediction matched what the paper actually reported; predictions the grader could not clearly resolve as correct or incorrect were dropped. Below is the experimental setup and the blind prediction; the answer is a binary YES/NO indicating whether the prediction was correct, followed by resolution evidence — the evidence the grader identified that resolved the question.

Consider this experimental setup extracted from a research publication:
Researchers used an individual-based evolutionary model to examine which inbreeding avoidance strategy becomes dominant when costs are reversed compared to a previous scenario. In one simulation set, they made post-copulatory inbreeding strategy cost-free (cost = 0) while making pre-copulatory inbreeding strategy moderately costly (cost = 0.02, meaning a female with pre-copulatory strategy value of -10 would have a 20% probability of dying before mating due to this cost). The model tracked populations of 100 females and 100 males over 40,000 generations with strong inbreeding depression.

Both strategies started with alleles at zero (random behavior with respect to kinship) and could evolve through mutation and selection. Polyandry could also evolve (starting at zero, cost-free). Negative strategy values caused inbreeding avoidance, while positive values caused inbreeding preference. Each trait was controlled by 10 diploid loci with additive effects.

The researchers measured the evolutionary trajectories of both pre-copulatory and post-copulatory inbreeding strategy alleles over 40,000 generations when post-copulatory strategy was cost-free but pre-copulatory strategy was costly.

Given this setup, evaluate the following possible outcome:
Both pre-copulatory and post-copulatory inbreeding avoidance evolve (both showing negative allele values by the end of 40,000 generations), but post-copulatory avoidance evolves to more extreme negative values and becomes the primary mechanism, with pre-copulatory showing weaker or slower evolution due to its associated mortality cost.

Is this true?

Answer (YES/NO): NO